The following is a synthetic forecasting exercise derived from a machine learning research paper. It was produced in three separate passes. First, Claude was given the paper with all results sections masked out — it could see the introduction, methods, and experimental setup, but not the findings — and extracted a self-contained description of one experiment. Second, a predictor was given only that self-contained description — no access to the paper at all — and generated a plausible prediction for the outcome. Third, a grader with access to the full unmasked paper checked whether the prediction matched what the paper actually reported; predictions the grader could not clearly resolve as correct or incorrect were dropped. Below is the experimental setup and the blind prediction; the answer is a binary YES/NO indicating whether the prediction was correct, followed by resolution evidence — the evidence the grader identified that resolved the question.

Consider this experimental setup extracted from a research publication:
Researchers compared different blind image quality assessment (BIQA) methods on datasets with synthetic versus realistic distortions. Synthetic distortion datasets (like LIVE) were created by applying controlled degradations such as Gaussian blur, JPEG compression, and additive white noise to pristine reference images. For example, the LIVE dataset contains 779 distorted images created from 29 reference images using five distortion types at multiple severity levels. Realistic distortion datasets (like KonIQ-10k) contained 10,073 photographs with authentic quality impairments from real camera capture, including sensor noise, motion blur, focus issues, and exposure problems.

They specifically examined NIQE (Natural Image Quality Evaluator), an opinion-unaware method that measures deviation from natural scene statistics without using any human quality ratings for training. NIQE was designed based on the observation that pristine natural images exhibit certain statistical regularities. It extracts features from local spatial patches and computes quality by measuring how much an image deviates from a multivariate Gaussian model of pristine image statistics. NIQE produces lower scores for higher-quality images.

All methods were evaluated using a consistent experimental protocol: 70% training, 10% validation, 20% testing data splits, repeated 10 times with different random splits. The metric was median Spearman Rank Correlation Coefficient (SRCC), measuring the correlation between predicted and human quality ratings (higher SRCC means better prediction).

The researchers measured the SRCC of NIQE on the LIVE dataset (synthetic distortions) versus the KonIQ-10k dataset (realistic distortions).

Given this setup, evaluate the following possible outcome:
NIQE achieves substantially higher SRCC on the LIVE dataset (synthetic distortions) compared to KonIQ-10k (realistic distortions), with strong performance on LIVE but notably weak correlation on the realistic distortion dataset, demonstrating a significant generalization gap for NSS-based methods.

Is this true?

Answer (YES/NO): YES